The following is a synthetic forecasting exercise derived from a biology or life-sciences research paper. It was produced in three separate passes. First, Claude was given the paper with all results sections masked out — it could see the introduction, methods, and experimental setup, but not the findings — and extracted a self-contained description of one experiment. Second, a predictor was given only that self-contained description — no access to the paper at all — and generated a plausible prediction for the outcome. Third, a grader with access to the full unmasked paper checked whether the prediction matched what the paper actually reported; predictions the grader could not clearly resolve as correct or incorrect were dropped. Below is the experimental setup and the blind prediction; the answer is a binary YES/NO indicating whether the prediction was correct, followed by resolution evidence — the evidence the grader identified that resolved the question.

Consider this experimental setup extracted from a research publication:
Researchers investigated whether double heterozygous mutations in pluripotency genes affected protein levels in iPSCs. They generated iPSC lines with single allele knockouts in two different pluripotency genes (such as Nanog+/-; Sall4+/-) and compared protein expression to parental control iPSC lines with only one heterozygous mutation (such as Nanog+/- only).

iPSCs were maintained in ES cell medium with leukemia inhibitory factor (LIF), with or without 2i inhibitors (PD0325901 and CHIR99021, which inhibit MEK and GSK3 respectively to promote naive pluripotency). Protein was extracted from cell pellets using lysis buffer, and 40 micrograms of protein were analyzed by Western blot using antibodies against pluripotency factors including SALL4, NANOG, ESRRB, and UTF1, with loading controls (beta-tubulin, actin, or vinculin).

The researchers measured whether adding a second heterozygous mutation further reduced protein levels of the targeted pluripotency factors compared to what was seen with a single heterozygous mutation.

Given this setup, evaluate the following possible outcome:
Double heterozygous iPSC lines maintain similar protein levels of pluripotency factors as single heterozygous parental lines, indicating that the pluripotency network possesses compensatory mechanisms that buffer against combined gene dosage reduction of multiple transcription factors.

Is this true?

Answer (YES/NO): NO